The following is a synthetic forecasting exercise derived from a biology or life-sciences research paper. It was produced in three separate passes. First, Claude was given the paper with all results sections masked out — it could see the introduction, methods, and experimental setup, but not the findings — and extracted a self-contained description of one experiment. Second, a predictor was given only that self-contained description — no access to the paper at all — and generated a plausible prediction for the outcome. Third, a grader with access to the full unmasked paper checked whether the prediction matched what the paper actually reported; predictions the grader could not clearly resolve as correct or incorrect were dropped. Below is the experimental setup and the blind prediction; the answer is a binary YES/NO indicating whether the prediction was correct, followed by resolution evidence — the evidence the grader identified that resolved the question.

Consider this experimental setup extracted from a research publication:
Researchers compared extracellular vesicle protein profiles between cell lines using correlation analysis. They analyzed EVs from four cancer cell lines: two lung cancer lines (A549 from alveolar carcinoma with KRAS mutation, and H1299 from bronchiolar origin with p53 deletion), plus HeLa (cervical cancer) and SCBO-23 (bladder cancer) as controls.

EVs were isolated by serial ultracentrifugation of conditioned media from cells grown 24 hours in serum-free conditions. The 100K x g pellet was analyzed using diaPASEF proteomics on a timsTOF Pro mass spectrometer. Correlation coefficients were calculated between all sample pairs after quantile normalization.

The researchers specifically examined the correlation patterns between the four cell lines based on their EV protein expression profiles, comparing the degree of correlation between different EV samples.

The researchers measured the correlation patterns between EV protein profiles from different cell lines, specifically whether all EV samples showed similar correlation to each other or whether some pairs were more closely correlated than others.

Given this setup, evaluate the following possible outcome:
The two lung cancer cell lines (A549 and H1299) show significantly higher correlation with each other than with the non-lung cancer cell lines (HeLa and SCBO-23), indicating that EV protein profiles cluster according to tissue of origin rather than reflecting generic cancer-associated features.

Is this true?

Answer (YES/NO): NO